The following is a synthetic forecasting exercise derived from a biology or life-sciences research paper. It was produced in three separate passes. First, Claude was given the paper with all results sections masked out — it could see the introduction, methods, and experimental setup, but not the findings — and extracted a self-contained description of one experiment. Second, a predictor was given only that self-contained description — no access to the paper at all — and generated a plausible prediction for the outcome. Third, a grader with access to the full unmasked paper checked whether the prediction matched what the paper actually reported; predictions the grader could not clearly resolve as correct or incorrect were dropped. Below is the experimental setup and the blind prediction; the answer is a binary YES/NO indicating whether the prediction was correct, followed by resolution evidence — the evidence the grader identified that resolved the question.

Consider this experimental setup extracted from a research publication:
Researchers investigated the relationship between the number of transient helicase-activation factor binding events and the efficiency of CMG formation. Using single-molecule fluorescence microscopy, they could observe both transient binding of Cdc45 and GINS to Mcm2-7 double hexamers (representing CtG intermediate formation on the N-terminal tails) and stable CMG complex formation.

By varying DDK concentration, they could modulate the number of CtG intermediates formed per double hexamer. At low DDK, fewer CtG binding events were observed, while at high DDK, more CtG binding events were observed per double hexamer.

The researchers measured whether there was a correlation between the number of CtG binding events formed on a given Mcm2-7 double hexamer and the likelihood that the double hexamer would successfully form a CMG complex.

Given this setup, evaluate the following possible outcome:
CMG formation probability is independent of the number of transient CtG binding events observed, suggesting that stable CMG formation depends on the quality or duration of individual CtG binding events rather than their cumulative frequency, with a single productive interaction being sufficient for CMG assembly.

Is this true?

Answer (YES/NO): NO